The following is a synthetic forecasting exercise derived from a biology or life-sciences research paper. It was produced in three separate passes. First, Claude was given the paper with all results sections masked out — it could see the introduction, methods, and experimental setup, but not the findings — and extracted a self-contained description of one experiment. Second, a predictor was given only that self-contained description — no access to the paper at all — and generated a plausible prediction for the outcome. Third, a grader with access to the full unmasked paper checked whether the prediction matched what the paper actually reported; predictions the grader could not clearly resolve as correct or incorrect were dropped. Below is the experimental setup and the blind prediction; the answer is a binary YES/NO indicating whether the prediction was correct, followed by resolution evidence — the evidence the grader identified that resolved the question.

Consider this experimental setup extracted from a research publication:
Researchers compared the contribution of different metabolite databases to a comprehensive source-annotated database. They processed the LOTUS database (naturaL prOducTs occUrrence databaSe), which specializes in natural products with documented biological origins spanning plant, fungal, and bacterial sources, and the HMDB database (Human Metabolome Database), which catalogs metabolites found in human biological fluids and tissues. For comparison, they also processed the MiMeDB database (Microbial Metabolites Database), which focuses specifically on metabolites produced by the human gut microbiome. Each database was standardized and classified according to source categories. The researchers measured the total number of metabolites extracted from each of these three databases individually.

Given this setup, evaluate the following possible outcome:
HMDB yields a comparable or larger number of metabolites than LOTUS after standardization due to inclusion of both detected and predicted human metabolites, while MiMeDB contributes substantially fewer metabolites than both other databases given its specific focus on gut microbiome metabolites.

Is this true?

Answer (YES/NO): NO